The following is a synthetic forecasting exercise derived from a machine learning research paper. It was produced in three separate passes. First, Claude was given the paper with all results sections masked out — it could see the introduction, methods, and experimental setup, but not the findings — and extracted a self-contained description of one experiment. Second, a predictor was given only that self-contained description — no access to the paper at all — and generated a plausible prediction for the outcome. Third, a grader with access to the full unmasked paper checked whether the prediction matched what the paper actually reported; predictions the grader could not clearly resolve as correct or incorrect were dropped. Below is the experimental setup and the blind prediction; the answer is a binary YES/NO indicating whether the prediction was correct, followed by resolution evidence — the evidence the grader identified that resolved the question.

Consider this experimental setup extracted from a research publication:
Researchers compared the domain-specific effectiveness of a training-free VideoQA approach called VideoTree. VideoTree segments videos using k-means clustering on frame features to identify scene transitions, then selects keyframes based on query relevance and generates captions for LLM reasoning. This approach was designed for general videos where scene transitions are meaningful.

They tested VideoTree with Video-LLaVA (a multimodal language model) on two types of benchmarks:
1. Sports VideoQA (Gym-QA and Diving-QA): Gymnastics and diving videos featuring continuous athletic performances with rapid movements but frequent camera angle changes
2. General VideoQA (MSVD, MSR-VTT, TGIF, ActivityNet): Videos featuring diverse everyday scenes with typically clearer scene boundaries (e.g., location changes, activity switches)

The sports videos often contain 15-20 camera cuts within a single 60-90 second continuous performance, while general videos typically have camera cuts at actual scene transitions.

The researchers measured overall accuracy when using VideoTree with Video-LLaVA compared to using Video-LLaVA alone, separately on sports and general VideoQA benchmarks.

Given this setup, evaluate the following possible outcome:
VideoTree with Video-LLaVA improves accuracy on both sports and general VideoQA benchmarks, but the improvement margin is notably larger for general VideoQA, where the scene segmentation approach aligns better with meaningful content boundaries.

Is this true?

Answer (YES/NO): NO